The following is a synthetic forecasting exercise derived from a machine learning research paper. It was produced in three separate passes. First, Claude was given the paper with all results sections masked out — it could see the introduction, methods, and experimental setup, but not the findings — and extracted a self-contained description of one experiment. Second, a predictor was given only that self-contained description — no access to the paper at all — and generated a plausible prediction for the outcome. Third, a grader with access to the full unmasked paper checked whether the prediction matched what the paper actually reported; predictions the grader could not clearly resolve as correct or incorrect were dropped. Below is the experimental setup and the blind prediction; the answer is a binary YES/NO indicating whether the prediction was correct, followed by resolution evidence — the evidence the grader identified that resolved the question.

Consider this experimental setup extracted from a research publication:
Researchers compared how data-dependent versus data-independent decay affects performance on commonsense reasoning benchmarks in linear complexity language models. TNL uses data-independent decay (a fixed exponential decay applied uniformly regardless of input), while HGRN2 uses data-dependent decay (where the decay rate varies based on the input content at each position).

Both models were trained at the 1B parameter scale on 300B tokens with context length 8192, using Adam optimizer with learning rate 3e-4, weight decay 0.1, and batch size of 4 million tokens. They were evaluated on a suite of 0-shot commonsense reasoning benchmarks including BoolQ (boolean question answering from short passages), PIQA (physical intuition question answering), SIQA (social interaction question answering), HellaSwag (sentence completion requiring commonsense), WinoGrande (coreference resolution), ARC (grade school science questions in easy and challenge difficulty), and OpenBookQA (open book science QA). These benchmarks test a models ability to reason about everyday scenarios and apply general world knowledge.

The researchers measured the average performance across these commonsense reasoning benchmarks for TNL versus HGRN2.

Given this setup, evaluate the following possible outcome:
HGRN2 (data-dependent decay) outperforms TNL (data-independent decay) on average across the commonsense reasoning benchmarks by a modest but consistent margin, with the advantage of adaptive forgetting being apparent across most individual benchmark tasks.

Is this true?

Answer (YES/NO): NO